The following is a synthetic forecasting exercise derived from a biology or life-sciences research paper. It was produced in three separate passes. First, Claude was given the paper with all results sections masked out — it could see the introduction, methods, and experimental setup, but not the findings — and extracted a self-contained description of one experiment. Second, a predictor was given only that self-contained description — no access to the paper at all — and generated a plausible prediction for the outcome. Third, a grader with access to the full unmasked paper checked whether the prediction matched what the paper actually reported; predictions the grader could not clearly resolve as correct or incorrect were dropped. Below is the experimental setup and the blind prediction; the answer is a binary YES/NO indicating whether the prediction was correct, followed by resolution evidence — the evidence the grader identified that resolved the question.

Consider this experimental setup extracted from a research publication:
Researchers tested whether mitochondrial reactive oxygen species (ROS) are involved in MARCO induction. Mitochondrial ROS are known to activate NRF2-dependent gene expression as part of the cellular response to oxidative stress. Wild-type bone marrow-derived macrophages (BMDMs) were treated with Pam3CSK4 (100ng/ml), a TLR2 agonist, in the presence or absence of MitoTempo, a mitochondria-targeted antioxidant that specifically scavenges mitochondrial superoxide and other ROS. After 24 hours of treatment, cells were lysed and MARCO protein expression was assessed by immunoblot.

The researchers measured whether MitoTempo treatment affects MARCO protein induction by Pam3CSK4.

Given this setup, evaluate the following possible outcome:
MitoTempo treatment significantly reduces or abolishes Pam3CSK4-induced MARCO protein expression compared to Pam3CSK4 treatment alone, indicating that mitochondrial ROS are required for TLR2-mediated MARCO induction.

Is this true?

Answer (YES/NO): YES